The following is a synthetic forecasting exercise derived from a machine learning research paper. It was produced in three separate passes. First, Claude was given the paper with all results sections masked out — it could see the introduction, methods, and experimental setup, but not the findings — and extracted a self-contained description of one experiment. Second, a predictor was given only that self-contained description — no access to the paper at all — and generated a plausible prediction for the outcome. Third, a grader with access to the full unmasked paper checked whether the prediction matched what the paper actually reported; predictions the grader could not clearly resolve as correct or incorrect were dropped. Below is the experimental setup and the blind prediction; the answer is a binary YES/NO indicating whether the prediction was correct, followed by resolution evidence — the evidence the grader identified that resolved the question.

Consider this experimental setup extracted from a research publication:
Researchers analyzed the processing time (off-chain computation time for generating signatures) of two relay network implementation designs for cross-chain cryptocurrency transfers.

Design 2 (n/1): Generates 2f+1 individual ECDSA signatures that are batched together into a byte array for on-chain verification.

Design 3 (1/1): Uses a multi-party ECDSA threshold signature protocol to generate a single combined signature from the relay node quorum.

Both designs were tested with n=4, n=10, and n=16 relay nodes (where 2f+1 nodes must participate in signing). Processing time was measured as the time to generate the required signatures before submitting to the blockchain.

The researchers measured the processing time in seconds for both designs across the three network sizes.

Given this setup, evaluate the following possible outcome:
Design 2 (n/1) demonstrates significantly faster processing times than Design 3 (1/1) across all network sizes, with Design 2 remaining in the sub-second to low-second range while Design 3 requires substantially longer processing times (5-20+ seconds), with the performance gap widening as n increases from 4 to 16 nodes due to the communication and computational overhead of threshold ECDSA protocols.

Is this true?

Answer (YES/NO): NO